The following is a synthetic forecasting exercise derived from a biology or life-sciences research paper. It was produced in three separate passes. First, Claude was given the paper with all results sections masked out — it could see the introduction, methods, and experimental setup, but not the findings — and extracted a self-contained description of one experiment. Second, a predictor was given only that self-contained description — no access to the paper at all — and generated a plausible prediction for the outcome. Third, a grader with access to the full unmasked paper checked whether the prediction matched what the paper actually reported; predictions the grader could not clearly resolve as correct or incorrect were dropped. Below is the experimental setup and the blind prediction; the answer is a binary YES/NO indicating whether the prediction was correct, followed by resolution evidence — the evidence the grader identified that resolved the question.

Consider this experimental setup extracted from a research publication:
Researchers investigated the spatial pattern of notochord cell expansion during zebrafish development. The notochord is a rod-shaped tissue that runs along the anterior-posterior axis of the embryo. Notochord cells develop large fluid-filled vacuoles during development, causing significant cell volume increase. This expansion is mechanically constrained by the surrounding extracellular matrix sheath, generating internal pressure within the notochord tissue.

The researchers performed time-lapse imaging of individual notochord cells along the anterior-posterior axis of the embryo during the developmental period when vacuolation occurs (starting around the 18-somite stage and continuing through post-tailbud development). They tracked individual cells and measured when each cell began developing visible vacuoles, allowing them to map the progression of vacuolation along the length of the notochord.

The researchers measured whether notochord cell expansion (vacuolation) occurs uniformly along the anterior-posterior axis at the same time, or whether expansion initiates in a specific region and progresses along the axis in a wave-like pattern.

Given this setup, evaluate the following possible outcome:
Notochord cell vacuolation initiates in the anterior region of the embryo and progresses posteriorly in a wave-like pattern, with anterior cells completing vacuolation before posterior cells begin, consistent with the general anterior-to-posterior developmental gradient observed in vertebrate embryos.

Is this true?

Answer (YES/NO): NO